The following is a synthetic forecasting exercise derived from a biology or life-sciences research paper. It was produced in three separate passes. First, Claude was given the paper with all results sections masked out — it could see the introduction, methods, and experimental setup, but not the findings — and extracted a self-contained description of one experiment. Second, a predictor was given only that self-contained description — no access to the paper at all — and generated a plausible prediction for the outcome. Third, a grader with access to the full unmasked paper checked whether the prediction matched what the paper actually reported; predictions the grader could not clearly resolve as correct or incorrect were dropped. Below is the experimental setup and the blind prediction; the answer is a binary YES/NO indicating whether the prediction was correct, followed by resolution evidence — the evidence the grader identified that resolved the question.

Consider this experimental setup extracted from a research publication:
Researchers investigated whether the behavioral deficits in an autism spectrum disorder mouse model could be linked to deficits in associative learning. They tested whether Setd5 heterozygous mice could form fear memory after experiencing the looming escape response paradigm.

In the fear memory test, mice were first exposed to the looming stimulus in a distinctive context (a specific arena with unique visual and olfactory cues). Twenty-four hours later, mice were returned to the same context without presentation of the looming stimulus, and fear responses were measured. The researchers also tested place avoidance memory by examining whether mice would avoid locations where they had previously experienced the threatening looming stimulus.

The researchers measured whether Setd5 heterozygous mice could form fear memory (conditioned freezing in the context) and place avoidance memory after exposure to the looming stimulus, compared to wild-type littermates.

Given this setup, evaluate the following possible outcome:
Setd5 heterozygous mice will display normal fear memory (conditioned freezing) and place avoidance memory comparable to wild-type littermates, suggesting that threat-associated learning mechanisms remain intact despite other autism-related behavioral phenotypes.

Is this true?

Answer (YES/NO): NO